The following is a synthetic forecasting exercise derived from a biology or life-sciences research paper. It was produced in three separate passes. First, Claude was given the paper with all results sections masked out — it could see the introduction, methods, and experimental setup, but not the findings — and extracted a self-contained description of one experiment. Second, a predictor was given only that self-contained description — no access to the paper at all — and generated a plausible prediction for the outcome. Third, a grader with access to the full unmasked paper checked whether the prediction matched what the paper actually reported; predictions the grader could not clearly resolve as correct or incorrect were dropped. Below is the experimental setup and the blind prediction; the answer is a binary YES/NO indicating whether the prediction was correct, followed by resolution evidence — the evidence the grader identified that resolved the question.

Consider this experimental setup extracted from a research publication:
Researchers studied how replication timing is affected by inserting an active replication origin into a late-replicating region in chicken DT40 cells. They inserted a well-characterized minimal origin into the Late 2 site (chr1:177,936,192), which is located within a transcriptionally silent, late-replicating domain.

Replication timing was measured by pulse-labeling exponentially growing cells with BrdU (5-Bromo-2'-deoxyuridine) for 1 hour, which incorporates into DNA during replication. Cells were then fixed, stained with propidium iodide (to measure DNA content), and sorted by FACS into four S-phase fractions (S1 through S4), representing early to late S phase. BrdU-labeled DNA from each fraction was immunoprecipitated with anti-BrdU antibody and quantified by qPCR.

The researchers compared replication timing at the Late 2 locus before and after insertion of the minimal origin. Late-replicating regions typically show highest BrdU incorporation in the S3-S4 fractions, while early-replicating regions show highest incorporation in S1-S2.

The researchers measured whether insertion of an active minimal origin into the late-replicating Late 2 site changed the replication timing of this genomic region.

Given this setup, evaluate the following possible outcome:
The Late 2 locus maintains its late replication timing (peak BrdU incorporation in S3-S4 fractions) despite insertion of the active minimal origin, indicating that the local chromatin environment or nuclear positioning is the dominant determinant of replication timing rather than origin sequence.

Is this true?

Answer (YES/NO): YES